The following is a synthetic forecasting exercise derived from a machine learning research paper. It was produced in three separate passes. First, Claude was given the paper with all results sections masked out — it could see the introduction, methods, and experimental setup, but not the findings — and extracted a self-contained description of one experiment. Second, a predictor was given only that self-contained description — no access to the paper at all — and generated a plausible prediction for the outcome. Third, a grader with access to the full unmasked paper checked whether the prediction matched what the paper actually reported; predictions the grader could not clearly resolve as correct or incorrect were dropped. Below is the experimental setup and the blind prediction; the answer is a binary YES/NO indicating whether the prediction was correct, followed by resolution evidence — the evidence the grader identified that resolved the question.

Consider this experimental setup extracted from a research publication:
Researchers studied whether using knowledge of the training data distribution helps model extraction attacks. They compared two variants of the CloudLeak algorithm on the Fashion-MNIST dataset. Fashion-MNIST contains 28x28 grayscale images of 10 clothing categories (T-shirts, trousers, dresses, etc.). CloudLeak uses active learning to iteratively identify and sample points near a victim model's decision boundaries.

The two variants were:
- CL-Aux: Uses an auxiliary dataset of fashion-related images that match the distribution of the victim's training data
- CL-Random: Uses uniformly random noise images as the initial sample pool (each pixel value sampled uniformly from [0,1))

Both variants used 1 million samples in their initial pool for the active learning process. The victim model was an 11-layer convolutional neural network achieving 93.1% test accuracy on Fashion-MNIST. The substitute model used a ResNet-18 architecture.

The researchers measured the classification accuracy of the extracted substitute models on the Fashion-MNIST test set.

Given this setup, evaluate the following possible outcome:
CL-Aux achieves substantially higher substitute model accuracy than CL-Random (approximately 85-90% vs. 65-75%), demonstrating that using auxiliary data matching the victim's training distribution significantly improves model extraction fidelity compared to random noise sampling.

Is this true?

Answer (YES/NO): NO